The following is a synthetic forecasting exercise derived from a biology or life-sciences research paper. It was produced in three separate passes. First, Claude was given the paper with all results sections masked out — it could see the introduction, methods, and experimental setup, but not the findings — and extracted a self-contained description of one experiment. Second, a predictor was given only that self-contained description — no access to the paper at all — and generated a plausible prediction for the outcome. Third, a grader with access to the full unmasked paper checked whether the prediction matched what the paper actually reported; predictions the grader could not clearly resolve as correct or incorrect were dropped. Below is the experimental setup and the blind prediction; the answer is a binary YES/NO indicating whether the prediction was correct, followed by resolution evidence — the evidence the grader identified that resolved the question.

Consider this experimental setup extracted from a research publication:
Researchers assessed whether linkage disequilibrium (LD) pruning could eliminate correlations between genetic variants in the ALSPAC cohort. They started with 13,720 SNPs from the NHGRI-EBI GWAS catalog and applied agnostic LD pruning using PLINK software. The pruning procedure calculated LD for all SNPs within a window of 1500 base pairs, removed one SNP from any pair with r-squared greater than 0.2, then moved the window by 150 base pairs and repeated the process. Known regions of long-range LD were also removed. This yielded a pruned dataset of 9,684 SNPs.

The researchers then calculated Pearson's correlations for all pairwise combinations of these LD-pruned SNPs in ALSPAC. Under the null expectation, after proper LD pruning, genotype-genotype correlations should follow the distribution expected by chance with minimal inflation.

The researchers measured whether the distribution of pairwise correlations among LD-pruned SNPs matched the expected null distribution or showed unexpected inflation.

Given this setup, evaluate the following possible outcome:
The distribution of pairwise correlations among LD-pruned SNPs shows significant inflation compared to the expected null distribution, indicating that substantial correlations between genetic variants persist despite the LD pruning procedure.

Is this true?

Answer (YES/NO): NO